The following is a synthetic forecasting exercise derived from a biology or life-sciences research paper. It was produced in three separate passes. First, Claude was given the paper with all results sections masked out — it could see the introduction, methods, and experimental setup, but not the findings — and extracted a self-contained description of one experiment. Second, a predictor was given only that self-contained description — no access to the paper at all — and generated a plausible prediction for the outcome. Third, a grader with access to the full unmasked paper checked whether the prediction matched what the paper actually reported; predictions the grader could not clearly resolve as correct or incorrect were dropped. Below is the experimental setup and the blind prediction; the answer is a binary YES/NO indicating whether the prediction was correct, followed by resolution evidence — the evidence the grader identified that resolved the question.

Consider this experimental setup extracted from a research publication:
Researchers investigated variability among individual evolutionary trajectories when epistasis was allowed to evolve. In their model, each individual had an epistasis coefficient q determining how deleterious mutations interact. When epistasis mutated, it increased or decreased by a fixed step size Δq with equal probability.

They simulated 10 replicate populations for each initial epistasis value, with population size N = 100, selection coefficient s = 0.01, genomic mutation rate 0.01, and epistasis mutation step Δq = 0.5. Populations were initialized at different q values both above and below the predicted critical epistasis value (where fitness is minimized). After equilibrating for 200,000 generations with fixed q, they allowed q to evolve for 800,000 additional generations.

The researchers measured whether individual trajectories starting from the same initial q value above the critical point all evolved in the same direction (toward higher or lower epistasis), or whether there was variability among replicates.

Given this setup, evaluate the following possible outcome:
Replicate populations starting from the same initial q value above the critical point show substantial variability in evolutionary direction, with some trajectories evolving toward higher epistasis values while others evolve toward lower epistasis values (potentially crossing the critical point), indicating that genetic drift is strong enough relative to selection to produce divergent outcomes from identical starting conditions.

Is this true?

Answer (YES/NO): YES